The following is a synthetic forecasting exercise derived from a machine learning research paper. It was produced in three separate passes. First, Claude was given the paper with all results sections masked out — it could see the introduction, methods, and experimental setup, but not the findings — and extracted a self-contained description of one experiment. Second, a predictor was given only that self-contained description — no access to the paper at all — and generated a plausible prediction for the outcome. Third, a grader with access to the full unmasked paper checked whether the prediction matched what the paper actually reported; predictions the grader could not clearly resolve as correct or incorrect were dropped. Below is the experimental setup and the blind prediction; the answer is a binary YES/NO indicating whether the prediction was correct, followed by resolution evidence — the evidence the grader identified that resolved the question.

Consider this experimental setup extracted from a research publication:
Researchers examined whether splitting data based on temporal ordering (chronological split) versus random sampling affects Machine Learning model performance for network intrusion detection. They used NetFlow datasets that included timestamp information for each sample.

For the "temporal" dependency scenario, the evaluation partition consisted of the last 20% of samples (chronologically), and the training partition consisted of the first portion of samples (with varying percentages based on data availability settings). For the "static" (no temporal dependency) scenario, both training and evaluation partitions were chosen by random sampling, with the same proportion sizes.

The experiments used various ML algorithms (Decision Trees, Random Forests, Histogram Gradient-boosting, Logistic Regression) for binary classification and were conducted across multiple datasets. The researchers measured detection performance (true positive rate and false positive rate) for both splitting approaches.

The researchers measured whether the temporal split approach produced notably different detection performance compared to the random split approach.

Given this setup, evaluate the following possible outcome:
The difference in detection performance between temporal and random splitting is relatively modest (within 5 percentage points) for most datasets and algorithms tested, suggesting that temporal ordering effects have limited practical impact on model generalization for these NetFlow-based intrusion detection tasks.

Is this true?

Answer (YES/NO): YES